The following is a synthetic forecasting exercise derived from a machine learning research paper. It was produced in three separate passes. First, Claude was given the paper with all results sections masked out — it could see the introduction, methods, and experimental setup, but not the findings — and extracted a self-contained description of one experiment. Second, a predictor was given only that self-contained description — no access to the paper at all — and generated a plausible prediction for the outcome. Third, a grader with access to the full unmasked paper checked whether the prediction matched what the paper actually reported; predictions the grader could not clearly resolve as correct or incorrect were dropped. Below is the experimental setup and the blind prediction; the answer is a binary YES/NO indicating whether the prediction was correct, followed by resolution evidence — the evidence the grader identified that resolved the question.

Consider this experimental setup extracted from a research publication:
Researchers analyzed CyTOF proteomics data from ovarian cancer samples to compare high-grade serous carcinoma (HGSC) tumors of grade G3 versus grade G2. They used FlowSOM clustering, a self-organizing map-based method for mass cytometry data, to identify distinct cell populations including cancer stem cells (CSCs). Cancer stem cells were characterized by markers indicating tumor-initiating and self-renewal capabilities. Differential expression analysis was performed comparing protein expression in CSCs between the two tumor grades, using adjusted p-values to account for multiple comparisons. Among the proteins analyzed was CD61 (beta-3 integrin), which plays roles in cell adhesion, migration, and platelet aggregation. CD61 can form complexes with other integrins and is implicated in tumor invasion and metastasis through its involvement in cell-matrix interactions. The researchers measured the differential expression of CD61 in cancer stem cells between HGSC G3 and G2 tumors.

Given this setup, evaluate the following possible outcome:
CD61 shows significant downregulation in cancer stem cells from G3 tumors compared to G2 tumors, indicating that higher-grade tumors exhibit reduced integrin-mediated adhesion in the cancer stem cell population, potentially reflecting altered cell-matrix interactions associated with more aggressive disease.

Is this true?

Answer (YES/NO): NO